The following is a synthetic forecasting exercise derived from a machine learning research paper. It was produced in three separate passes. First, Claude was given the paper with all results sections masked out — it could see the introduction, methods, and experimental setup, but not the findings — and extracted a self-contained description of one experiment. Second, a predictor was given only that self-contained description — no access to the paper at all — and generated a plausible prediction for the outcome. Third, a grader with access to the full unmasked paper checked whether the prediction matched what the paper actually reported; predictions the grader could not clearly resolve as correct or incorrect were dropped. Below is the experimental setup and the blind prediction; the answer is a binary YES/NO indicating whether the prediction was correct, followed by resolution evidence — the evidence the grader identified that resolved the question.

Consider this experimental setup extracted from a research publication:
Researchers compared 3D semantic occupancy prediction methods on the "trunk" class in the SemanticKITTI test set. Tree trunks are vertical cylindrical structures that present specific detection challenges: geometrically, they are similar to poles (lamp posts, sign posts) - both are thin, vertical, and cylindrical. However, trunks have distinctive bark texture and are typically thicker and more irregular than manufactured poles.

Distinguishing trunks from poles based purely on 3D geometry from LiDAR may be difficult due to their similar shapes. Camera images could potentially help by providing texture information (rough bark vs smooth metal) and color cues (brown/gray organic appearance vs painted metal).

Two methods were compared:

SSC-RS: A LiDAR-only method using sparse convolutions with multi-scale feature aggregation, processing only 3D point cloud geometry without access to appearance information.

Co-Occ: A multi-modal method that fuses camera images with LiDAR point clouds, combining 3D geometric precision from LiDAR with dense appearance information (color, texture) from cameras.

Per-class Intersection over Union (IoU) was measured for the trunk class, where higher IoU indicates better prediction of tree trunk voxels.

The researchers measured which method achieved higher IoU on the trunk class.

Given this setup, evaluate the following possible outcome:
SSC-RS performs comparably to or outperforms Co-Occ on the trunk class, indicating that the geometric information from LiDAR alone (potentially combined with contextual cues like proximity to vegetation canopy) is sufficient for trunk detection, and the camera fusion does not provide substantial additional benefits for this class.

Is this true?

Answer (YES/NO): NO